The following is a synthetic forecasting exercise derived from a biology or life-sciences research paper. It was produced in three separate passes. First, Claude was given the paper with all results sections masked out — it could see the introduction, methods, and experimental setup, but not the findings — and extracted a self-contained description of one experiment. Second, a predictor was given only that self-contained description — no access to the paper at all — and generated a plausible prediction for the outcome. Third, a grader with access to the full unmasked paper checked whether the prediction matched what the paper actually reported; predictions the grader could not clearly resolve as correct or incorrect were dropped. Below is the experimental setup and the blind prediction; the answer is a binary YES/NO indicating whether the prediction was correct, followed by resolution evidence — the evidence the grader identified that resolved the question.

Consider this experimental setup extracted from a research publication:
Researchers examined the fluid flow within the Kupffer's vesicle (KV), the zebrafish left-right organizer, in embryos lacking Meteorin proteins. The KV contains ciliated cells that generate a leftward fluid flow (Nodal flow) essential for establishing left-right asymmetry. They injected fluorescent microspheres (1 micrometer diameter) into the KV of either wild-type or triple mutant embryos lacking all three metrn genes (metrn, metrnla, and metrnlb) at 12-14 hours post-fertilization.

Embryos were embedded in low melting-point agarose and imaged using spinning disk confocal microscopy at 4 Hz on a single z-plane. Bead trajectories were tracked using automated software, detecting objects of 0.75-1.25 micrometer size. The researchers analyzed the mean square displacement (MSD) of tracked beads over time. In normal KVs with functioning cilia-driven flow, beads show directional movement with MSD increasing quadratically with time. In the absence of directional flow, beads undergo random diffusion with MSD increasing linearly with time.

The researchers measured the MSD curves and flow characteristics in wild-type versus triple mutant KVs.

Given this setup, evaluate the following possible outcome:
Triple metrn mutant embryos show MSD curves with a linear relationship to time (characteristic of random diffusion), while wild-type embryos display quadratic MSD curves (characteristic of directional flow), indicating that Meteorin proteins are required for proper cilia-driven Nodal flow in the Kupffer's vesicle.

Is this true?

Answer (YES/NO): NO